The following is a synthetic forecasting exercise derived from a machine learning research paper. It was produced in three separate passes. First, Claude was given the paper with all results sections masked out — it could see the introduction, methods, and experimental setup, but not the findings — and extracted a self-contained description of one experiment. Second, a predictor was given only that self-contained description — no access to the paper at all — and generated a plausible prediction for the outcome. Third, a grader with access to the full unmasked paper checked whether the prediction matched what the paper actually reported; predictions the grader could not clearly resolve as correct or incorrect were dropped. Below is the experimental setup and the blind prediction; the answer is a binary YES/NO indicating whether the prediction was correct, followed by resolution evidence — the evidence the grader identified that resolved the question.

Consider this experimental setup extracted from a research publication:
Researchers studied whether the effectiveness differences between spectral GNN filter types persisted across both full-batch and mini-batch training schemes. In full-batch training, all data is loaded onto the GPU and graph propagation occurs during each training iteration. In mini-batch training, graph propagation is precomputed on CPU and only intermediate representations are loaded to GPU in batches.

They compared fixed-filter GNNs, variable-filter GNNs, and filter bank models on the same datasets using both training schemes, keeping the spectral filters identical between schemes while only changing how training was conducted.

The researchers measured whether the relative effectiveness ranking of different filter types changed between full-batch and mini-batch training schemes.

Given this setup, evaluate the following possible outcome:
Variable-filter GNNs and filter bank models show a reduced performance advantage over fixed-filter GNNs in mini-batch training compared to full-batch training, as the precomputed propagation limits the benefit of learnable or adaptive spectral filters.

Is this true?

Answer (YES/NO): NO